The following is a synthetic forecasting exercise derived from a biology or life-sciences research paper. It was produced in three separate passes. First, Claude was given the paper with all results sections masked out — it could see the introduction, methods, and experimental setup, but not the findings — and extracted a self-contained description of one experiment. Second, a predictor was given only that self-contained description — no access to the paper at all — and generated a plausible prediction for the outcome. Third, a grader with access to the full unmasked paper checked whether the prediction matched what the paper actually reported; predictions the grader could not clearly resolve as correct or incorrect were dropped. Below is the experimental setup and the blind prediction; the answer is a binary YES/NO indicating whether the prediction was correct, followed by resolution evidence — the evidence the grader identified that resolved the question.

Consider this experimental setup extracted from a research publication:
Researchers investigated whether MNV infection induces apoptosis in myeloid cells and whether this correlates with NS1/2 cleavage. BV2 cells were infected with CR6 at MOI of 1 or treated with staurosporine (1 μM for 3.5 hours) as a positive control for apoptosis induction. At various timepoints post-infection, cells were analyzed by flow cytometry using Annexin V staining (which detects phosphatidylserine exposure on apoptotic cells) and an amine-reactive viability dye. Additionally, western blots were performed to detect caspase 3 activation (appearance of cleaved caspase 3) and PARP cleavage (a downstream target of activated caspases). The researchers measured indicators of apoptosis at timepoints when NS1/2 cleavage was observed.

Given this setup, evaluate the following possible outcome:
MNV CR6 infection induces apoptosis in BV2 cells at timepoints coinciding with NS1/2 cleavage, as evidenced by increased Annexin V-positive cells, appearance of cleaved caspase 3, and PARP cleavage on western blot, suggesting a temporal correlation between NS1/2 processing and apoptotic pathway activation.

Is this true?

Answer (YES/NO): YES